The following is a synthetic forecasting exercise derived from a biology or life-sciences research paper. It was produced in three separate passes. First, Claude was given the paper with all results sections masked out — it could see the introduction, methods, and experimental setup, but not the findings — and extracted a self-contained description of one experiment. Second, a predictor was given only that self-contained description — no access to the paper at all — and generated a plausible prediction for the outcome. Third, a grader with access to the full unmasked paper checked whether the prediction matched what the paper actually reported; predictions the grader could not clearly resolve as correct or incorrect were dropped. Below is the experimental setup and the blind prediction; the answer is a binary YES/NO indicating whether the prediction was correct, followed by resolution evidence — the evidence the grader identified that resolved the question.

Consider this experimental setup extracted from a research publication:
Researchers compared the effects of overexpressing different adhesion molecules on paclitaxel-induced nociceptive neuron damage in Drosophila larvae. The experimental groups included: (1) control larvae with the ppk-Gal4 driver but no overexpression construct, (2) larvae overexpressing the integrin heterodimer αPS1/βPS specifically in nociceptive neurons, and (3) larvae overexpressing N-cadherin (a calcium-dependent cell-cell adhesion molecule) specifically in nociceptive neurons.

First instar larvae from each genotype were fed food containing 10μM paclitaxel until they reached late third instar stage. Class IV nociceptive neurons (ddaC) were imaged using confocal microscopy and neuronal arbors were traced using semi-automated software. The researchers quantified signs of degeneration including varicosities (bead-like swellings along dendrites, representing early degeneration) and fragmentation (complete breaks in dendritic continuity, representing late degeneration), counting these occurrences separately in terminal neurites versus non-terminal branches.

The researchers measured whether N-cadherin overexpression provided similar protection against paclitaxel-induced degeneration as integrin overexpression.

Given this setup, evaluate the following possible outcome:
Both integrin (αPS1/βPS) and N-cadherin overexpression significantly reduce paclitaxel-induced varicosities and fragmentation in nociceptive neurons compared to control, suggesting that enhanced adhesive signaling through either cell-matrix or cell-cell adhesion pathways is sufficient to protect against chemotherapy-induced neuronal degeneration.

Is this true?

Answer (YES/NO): NO